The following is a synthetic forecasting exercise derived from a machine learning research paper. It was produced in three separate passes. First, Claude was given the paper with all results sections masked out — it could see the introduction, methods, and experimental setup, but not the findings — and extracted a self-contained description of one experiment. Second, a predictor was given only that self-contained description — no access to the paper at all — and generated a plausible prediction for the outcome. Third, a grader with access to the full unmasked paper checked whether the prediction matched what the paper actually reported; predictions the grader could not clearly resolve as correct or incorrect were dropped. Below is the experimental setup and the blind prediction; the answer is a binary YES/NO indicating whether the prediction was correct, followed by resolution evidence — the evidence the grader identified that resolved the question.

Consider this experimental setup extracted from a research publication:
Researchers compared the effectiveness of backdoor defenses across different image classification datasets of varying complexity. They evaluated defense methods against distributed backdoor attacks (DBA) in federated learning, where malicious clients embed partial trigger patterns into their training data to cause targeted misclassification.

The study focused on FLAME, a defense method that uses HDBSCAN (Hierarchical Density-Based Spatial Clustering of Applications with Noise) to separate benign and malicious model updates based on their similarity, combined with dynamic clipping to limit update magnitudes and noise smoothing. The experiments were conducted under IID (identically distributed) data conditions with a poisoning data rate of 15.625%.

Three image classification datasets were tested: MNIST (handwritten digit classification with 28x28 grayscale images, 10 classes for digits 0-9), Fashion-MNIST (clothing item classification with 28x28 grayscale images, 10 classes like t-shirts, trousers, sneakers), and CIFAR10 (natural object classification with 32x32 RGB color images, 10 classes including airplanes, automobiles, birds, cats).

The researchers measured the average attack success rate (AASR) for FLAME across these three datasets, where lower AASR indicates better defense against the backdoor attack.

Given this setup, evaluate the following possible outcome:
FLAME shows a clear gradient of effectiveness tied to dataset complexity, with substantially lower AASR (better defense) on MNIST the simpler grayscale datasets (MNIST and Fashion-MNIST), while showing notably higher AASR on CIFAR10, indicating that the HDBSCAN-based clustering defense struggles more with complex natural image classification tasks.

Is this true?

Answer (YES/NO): NO